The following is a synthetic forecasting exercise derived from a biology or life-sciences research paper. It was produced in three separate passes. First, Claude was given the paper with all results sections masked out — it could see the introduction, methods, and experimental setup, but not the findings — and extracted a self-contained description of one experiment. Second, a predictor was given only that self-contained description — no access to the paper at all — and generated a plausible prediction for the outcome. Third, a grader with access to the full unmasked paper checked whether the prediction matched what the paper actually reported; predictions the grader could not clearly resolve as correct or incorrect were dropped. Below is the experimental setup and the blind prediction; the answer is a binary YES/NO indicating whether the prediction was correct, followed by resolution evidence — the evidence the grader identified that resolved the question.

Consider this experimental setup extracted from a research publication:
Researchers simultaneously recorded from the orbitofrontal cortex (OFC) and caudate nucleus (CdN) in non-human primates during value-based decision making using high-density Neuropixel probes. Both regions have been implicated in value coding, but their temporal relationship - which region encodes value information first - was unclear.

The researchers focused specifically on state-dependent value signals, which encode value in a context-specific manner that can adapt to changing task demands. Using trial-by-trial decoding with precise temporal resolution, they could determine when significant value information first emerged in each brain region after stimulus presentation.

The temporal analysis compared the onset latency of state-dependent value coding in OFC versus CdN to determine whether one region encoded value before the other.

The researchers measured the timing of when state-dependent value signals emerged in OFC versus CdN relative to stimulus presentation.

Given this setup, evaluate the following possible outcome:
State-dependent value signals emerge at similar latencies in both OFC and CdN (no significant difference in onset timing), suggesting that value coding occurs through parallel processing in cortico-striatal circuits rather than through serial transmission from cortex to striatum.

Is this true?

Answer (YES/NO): NO